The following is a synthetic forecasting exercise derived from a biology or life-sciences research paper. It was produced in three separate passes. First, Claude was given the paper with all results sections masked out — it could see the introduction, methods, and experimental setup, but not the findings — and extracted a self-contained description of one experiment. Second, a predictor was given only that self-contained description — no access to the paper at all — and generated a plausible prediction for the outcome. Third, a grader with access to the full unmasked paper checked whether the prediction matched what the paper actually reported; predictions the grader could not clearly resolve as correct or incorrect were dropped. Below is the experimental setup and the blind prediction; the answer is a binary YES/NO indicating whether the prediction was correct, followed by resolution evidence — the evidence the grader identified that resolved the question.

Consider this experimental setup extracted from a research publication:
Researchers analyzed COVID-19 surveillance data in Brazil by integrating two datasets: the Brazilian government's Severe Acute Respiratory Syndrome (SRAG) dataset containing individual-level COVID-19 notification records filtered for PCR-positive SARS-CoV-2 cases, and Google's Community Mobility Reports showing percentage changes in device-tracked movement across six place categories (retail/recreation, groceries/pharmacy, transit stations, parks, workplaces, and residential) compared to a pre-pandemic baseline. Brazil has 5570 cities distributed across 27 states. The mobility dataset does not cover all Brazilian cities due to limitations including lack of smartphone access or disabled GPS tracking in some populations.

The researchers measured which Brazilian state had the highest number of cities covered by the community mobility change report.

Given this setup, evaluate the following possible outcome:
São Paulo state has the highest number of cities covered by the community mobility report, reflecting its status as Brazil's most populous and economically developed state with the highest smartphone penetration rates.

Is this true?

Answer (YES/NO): NO